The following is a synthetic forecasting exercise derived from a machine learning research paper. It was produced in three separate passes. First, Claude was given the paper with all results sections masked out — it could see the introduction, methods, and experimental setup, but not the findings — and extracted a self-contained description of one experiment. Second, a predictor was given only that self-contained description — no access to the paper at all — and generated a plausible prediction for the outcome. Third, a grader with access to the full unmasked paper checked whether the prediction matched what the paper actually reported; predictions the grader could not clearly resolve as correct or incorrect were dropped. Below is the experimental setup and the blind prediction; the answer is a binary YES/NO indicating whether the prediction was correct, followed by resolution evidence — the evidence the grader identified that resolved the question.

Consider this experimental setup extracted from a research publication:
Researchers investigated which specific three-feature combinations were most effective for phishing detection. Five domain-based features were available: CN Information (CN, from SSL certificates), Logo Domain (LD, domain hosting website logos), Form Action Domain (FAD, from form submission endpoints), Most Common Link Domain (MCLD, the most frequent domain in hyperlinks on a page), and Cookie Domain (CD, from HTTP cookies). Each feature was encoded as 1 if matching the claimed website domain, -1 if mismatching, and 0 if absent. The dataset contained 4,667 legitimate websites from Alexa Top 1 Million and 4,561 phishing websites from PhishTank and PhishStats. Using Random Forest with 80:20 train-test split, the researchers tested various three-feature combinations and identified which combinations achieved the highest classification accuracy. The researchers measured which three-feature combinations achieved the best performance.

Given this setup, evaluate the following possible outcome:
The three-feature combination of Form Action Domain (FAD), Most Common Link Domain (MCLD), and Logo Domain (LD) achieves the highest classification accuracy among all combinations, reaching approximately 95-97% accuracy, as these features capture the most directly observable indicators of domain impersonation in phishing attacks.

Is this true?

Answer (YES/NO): NO